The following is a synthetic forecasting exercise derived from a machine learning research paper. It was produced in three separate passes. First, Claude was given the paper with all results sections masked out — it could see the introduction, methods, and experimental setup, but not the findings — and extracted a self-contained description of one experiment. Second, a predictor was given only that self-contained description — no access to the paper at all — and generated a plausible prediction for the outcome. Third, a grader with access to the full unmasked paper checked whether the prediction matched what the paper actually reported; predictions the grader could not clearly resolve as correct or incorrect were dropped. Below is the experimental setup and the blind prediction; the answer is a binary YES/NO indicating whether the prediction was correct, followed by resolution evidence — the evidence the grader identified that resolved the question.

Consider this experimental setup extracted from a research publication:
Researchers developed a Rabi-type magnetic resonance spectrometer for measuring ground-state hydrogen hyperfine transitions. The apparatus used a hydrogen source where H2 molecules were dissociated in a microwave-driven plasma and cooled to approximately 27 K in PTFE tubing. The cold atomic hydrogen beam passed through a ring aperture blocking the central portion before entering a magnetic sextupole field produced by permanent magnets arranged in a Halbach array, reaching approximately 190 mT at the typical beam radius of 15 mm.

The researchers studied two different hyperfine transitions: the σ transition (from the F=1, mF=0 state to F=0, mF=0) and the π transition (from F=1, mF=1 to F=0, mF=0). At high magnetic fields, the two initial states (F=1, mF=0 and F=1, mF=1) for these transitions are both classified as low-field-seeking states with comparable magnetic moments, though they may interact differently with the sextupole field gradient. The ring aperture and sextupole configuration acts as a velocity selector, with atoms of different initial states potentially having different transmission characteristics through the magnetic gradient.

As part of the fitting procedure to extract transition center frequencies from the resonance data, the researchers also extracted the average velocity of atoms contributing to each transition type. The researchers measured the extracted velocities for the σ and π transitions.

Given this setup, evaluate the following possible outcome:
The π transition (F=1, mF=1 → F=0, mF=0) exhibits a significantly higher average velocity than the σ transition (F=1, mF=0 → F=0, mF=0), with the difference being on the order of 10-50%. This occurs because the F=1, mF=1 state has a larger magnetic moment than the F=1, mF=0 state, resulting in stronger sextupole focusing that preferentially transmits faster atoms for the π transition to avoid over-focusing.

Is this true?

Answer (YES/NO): NO